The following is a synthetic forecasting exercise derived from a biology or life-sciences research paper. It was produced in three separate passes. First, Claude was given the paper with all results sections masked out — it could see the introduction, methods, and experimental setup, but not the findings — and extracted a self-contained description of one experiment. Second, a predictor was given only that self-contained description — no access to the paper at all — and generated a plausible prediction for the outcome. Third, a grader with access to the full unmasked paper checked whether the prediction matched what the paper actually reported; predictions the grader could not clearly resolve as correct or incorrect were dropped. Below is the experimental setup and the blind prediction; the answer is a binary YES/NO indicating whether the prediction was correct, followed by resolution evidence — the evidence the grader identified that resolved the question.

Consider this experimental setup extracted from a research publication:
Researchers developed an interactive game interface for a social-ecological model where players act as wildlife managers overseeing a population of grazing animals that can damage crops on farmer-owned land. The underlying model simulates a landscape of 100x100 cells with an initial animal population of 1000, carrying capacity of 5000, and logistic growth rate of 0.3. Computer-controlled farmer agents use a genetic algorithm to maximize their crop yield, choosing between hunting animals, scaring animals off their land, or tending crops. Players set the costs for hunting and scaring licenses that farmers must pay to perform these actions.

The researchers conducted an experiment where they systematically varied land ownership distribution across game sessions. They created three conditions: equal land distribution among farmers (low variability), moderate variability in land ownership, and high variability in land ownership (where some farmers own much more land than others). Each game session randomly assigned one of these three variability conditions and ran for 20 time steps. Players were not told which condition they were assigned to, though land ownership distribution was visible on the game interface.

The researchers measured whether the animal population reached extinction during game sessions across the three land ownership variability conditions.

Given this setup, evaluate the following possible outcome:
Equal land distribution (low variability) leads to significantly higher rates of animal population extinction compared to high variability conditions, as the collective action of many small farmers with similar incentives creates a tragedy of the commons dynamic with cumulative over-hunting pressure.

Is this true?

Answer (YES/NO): NO